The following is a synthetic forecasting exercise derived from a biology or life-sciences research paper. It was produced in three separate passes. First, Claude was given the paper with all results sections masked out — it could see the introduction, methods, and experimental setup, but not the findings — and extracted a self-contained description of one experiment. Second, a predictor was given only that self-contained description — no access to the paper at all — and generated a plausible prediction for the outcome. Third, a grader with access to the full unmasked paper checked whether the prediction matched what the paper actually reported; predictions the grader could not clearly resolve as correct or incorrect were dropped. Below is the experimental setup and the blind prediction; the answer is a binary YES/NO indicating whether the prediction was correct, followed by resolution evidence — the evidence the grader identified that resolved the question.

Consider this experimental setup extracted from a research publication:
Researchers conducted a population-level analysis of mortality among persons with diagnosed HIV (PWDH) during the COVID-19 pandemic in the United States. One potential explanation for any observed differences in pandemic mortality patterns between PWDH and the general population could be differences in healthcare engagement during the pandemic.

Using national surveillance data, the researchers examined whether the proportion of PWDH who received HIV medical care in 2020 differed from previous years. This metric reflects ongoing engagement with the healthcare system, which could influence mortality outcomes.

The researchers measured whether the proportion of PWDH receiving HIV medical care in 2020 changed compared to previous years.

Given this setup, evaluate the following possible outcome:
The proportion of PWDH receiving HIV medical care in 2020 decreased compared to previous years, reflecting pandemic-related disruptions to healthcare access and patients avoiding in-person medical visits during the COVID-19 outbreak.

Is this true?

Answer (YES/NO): NO